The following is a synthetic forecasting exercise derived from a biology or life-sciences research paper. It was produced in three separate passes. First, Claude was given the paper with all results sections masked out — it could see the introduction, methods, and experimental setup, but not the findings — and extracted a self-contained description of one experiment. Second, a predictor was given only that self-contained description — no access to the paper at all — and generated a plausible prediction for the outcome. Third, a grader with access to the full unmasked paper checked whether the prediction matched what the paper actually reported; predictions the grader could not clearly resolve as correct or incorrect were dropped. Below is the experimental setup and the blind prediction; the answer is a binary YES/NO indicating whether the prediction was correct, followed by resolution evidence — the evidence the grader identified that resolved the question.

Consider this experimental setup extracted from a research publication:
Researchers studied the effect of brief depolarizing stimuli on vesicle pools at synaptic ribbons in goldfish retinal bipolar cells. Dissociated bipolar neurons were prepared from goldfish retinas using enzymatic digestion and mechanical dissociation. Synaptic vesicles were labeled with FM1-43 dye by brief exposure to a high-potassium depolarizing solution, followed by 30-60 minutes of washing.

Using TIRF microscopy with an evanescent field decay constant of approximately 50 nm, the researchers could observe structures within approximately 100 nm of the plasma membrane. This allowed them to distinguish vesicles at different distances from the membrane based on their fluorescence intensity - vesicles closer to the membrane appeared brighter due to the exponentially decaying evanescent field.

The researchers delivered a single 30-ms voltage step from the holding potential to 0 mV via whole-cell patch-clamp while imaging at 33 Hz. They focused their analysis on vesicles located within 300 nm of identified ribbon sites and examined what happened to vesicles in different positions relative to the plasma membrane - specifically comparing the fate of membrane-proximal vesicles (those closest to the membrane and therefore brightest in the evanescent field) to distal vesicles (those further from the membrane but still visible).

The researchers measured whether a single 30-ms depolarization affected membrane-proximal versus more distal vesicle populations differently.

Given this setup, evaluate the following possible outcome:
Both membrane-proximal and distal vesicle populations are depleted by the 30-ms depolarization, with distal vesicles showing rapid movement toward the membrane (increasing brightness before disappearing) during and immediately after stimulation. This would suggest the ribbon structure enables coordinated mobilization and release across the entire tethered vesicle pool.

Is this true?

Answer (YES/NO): NO